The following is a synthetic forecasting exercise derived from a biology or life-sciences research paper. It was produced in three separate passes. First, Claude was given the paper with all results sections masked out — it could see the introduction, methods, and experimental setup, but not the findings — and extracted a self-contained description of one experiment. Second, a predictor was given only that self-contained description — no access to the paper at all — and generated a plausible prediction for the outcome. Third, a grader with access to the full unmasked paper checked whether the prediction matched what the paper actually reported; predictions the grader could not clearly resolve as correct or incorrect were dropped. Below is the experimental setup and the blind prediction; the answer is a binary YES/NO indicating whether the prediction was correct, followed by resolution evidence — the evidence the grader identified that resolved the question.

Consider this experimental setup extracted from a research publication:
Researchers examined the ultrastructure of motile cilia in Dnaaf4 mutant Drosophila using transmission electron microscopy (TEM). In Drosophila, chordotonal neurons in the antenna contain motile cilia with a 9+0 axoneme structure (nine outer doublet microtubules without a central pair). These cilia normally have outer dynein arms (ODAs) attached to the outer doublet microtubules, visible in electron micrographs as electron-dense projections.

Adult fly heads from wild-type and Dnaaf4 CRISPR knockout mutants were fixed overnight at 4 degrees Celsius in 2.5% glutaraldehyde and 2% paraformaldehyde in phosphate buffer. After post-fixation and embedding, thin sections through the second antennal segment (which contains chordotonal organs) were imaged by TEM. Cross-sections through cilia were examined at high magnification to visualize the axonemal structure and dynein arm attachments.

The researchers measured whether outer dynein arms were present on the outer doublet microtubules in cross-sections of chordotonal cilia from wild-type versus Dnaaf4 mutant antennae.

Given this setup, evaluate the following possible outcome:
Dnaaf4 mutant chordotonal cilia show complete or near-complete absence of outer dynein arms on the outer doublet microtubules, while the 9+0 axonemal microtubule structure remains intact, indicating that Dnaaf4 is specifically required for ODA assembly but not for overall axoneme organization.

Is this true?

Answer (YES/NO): YES